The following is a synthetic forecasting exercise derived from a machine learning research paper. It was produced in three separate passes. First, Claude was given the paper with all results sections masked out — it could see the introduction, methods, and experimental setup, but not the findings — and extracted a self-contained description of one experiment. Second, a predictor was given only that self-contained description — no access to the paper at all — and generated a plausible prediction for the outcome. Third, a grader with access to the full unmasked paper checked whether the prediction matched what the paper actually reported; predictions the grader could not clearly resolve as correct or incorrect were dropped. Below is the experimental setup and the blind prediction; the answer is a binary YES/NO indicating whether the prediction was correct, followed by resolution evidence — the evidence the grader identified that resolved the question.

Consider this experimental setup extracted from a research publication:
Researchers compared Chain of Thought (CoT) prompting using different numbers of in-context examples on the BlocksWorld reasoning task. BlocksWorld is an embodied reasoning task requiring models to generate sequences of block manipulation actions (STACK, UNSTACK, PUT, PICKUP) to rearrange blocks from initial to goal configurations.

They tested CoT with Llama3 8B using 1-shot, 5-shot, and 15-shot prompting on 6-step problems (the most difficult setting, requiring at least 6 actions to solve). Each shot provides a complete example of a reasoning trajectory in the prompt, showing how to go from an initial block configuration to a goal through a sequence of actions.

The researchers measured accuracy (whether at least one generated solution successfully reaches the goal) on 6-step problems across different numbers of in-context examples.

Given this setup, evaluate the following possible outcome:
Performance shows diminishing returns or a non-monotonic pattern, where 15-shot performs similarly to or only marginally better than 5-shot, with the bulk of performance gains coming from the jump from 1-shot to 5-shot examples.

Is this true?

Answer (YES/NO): NO